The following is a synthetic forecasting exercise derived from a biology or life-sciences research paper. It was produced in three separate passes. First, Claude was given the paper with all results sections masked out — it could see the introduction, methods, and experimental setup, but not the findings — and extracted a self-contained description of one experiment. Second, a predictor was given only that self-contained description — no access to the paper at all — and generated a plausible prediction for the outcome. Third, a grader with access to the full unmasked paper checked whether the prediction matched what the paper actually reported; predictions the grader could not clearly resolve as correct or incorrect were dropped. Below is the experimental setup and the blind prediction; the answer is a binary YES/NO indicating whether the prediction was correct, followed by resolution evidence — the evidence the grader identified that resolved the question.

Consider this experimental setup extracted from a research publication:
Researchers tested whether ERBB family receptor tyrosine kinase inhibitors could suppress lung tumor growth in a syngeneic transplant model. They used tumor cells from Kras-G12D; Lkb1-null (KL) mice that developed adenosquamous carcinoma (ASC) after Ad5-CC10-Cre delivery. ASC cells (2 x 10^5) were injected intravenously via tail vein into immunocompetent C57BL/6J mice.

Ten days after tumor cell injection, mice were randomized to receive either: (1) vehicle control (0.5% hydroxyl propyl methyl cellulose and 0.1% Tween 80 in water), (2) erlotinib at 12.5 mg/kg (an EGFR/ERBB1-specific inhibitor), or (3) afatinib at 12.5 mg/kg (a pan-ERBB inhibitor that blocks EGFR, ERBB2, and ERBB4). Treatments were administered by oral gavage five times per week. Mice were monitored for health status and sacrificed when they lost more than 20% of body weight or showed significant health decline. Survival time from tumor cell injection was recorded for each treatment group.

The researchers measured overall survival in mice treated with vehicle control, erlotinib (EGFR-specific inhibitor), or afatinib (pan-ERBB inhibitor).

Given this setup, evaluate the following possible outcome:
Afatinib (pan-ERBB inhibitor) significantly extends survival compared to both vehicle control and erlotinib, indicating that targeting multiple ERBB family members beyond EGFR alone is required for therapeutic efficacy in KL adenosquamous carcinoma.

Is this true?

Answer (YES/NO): NO